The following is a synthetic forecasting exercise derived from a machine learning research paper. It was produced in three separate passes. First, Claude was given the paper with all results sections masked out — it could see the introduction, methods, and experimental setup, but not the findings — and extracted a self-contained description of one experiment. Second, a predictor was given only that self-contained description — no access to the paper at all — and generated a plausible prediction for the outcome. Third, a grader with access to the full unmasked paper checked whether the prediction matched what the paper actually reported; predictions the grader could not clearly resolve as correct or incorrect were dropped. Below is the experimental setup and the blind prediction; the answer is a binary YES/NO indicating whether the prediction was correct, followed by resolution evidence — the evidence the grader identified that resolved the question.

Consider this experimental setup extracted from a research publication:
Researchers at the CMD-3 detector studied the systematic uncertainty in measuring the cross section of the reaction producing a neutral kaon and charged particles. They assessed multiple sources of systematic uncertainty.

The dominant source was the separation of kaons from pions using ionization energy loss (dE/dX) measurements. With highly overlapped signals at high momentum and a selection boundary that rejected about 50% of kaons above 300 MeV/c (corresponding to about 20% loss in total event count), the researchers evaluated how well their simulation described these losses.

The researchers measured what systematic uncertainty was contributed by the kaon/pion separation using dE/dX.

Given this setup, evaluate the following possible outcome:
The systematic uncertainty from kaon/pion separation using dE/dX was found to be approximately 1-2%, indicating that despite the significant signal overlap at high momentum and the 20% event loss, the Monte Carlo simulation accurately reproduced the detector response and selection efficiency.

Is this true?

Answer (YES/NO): NO